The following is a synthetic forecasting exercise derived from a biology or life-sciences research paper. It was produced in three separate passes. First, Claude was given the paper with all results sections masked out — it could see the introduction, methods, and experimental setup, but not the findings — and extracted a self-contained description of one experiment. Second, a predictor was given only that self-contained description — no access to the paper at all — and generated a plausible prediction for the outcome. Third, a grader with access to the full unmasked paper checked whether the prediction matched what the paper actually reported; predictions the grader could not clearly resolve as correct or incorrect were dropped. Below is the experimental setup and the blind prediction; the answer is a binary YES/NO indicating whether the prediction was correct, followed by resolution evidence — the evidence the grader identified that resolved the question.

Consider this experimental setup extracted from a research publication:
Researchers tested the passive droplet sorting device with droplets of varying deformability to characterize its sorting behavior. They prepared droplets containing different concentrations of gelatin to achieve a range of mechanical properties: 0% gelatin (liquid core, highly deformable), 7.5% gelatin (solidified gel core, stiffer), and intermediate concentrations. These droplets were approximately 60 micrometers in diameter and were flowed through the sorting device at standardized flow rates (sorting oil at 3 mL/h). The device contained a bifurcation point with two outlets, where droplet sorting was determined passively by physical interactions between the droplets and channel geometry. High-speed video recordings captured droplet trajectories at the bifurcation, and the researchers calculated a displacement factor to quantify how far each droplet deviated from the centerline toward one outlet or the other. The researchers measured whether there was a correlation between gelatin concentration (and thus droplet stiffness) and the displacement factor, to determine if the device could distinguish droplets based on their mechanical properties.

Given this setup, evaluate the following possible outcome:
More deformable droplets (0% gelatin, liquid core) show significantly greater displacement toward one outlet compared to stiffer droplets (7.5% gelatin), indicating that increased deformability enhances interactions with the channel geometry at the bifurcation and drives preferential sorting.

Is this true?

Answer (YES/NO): NO